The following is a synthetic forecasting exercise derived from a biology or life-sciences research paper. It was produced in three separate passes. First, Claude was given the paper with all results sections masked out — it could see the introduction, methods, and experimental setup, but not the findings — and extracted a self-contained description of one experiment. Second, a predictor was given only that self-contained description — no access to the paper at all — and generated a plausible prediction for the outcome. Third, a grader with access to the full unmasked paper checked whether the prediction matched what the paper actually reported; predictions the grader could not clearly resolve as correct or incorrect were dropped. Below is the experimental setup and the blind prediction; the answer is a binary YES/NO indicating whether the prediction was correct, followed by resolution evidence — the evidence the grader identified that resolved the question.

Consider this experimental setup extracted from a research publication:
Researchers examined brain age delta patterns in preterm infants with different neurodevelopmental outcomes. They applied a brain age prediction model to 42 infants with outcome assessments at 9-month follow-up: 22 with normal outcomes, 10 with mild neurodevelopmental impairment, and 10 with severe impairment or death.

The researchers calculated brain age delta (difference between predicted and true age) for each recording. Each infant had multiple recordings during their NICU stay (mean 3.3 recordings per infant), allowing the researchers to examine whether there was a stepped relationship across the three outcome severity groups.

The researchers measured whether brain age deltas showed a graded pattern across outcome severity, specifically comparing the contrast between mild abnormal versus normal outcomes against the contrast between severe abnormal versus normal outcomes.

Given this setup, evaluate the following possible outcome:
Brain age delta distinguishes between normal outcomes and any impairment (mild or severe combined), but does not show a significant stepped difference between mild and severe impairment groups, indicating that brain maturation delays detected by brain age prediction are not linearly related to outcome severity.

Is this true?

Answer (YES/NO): NO